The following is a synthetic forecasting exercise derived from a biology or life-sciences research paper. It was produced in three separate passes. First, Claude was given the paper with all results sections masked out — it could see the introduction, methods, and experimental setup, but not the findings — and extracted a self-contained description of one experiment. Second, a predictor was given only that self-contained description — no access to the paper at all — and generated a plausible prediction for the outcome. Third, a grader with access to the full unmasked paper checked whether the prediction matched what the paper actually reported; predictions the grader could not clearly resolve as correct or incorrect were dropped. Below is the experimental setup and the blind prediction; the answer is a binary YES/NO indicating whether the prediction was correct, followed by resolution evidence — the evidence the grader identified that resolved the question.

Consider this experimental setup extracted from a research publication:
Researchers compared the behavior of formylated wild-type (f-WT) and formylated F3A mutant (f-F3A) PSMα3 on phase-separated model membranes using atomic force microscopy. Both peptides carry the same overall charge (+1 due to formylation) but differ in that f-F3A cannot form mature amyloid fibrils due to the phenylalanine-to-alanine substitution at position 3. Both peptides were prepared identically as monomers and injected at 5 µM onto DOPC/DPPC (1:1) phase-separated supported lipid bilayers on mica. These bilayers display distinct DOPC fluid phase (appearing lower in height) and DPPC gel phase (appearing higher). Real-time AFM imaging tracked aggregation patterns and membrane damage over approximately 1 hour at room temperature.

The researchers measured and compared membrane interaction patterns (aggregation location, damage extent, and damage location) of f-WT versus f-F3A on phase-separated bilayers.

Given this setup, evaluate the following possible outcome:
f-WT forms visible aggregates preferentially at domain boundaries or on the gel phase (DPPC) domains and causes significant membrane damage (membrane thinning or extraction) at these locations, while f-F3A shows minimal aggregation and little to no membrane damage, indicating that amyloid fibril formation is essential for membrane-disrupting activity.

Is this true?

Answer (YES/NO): NO